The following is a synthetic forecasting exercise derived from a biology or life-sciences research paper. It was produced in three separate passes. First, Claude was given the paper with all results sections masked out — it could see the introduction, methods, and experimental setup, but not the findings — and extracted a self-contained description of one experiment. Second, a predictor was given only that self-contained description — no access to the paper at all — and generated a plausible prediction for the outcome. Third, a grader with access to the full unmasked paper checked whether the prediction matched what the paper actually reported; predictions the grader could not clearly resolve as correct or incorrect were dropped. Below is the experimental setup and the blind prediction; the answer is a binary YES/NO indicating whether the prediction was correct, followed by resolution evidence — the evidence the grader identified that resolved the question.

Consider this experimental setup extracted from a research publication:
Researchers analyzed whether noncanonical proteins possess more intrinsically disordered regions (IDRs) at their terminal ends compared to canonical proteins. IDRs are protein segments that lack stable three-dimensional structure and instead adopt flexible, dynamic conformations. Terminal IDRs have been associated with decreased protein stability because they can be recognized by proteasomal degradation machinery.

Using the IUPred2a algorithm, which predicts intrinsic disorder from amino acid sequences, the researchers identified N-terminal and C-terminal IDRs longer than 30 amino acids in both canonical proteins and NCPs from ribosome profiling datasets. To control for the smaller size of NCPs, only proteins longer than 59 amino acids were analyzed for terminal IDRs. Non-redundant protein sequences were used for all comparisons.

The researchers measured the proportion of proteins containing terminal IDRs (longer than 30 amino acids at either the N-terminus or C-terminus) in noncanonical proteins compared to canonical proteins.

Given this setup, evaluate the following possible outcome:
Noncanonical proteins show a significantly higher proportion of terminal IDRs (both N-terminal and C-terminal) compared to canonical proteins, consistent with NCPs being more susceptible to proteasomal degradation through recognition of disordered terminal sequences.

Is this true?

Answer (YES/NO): YES